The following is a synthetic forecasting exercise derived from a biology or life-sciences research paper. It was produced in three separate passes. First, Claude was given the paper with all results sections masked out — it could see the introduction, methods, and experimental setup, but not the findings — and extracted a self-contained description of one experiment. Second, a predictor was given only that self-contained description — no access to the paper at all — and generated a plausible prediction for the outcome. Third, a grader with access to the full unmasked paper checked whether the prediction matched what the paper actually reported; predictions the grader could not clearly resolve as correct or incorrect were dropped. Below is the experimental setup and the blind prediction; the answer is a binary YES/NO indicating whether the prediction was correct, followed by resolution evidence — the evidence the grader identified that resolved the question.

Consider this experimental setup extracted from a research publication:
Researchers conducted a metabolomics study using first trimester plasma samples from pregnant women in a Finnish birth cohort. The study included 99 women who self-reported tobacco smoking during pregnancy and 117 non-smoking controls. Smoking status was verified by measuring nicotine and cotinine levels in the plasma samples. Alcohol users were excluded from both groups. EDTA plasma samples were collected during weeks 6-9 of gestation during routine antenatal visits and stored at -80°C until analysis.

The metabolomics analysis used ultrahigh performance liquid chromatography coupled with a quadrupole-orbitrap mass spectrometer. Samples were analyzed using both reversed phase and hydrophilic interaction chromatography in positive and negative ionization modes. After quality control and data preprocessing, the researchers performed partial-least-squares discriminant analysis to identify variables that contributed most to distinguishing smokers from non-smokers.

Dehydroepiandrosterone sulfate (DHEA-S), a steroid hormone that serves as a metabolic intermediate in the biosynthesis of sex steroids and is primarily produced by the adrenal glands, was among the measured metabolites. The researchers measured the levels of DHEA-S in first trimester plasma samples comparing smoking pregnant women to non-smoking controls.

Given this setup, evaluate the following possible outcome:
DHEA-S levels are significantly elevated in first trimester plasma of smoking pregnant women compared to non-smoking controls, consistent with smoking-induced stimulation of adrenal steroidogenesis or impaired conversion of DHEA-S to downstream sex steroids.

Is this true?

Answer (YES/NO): YES